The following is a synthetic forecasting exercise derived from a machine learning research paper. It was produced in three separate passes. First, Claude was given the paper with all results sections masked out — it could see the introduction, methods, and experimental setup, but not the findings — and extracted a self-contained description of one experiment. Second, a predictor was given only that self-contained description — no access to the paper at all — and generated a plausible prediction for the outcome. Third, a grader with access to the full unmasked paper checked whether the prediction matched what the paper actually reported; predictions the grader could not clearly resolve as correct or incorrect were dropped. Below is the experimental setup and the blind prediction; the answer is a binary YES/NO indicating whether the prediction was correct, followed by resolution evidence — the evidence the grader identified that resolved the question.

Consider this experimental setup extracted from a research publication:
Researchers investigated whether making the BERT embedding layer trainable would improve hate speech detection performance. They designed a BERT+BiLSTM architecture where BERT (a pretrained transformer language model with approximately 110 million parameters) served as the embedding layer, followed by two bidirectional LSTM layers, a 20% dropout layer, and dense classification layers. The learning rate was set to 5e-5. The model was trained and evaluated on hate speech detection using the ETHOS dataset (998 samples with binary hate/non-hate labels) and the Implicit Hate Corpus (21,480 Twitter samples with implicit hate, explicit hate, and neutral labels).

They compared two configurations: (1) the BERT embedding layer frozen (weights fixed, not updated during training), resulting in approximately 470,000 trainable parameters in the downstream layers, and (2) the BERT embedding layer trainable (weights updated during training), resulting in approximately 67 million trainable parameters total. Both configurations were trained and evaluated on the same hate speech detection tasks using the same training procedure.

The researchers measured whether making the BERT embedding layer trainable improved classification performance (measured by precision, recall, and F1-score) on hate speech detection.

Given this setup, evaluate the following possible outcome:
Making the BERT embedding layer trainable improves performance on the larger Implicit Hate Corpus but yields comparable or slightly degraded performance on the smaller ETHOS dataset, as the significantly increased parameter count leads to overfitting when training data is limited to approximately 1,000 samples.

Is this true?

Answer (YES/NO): NO